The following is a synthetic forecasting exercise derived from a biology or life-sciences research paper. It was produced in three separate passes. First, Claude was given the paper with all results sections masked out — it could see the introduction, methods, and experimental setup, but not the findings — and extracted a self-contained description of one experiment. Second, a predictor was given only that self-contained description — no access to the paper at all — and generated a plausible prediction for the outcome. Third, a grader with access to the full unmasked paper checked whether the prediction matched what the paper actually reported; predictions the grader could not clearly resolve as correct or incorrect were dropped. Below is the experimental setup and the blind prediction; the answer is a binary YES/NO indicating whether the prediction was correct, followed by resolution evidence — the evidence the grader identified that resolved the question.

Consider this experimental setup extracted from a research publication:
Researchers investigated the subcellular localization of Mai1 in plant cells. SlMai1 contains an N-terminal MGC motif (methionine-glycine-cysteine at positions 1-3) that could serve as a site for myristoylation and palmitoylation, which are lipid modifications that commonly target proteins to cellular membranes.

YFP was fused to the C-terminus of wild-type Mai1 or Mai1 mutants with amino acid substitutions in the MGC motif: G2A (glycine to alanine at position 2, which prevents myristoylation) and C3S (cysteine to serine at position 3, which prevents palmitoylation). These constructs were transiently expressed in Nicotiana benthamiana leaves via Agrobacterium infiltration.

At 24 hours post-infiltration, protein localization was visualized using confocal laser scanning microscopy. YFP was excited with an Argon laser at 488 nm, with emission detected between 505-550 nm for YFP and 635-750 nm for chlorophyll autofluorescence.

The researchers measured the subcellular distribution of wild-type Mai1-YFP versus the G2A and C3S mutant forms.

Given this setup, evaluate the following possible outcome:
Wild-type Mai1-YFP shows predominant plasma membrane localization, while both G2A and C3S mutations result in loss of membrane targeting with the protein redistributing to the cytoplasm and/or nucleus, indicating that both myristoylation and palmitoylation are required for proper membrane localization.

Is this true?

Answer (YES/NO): YES